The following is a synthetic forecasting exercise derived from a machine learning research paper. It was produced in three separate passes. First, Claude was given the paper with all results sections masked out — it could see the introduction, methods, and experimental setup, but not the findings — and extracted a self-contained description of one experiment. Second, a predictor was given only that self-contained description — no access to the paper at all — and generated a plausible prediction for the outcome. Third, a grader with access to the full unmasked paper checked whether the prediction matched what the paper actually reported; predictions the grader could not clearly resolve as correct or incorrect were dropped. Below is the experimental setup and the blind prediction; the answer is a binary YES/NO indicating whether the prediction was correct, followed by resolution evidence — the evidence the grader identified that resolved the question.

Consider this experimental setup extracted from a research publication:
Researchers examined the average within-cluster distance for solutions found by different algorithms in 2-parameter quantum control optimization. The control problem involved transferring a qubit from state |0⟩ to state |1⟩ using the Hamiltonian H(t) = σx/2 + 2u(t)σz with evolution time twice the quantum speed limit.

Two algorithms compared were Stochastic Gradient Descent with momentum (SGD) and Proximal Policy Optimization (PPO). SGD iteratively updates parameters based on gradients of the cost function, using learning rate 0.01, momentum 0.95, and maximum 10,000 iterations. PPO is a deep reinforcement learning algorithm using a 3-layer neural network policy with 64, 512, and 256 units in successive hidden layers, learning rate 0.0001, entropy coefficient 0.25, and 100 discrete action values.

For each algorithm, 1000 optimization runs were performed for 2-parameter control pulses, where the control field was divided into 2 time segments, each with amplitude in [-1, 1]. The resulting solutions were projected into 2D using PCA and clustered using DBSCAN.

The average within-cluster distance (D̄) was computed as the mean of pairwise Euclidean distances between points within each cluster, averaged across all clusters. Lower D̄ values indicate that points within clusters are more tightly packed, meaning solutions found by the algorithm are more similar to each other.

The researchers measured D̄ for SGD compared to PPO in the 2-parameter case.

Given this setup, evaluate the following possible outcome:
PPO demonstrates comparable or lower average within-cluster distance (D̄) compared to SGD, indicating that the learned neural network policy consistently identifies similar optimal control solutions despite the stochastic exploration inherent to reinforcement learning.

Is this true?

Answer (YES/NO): NO